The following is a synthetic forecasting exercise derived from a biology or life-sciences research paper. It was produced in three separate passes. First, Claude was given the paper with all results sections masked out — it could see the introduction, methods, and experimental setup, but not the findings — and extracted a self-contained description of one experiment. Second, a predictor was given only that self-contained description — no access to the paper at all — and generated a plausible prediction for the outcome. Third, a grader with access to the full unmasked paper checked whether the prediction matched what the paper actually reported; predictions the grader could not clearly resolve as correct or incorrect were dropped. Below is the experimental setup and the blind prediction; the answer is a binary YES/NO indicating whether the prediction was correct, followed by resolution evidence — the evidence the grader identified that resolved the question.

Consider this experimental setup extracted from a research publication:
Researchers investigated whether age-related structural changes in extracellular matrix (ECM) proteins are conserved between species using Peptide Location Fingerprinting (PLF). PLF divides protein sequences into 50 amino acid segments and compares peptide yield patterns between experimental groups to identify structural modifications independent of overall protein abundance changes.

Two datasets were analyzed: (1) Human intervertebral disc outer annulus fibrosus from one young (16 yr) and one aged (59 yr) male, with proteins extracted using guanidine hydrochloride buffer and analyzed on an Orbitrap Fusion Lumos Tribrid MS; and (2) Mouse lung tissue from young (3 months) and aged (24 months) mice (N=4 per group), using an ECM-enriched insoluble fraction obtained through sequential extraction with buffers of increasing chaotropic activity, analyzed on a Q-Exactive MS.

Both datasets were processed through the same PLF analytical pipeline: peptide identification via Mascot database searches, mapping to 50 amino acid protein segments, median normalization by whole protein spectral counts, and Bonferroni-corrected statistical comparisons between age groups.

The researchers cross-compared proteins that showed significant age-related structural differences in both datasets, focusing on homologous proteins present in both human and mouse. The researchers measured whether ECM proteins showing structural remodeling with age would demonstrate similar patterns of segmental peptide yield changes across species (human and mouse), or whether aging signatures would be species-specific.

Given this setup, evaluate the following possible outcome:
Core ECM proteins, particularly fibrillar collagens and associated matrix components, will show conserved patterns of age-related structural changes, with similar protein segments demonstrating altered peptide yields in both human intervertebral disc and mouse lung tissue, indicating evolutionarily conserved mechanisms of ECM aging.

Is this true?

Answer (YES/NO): NO